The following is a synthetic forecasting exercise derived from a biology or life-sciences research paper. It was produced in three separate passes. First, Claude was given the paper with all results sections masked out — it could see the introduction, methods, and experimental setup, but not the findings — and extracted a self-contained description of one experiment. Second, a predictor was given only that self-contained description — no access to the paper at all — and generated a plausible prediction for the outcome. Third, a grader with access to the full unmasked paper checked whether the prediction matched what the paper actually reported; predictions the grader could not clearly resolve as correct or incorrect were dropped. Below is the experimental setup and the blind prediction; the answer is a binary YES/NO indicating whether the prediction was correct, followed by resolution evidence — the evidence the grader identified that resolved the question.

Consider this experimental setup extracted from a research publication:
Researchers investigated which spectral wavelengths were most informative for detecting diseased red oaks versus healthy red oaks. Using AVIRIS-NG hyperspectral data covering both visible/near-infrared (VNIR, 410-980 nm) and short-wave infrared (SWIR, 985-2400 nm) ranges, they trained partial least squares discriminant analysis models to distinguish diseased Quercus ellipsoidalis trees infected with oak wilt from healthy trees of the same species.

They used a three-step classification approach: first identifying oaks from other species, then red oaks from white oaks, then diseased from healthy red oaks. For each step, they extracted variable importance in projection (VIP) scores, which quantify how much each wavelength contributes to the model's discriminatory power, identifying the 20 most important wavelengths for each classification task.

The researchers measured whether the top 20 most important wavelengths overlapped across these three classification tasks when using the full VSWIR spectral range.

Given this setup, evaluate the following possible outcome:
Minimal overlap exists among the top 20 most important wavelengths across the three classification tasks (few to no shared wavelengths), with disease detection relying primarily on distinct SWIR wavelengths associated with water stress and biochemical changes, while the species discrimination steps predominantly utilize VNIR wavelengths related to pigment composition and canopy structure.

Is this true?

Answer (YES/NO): NO